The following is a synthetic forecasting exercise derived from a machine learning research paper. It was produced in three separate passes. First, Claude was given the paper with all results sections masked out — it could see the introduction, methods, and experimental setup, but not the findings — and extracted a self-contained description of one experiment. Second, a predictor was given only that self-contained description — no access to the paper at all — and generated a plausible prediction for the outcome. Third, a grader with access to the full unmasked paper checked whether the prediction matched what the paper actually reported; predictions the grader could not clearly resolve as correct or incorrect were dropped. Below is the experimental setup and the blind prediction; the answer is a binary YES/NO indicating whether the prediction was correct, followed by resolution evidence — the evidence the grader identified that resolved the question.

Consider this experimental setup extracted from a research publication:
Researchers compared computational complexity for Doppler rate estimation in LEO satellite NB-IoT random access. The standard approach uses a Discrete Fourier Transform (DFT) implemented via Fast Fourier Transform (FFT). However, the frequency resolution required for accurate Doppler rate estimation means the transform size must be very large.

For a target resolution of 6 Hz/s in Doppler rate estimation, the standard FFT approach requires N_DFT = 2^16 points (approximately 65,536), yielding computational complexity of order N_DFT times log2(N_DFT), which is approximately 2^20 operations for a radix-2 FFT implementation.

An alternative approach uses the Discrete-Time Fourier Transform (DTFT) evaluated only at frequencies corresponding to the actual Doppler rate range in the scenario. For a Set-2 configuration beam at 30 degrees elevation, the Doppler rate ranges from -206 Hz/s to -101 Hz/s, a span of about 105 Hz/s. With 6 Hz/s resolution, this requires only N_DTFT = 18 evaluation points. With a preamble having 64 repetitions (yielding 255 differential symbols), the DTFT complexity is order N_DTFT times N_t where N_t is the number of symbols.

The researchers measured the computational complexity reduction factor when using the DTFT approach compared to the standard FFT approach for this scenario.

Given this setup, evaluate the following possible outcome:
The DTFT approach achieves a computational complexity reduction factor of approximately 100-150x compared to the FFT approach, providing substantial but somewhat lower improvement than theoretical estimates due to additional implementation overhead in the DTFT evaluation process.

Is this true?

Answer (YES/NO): NO